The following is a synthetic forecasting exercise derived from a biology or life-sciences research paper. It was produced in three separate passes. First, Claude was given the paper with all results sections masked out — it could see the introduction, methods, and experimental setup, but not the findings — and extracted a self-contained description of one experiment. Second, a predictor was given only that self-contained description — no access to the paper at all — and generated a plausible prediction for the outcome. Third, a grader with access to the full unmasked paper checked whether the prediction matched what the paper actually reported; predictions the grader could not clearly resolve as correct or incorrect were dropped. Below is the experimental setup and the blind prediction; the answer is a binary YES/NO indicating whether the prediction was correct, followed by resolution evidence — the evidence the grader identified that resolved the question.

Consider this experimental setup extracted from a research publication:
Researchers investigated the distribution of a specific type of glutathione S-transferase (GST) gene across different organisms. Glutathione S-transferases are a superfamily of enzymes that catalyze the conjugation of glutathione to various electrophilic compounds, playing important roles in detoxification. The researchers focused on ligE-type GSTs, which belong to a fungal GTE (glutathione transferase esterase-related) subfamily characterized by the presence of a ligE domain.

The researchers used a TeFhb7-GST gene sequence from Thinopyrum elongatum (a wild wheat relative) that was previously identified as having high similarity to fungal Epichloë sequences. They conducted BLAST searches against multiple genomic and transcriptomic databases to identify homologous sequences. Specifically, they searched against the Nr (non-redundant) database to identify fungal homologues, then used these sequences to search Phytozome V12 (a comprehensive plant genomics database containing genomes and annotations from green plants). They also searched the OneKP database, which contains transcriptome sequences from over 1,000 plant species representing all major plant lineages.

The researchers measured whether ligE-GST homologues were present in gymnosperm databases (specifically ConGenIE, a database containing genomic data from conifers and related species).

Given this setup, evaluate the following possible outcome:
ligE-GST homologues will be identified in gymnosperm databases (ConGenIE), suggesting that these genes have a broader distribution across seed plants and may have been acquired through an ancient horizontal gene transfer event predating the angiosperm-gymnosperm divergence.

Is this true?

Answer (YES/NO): NO